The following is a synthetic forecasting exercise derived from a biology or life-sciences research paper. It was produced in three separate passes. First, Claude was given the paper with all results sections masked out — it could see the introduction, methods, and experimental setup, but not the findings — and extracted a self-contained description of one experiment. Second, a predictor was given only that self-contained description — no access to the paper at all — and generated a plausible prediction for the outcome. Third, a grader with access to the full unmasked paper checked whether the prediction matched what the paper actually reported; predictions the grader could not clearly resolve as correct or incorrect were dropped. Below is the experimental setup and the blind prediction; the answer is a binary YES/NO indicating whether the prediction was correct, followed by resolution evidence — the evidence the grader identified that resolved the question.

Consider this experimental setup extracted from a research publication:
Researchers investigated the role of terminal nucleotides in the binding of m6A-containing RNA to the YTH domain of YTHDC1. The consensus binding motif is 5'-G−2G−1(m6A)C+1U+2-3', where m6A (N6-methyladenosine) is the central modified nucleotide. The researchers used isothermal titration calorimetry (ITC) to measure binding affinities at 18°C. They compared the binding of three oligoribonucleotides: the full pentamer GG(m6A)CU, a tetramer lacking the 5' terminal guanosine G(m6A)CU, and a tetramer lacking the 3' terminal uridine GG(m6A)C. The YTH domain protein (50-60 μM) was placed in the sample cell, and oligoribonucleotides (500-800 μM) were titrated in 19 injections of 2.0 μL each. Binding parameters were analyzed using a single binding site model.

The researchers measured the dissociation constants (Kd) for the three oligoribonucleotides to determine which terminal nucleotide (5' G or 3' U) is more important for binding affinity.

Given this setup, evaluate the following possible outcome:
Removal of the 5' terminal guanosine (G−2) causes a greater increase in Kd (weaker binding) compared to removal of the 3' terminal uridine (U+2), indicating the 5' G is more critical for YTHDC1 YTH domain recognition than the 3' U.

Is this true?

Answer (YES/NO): NO